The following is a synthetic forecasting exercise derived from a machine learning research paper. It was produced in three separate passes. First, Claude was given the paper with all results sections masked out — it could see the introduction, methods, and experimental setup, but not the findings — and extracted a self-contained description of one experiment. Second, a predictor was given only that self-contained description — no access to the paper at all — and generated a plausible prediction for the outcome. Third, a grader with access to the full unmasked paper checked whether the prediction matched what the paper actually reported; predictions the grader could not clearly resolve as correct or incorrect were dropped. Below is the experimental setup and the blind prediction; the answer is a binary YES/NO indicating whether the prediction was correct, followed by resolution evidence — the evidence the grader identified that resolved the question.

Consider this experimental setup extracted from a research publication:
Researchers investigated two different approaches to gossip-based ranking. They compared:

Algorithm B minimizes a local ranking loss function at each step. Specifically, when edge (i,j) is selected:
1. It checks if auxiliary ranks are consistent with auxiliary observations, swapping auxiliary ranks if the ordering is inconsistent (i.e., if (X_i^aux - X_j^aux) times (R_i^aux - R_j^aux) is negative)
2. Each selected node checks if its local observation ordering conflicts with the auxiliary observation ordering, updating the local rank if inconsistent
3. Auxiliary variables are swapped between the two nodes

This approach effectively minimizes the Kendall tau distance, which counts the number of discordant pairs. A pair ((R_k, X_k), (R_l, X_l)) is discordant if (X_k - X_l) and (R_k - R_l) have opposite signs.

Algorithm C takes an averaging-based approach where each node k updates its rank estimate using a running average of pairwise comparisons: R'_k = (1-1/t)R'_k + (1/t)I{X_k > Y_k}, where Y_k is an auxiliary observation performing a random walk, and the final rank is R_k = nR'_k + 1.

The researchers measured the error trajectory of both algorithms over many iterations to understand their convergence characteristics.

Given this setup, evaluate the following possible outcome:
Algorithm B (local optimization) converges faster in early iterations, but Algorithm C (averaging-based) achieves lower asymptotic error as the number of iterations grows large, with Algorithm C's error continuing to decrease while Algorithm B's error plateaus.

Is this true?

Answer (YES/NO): NO